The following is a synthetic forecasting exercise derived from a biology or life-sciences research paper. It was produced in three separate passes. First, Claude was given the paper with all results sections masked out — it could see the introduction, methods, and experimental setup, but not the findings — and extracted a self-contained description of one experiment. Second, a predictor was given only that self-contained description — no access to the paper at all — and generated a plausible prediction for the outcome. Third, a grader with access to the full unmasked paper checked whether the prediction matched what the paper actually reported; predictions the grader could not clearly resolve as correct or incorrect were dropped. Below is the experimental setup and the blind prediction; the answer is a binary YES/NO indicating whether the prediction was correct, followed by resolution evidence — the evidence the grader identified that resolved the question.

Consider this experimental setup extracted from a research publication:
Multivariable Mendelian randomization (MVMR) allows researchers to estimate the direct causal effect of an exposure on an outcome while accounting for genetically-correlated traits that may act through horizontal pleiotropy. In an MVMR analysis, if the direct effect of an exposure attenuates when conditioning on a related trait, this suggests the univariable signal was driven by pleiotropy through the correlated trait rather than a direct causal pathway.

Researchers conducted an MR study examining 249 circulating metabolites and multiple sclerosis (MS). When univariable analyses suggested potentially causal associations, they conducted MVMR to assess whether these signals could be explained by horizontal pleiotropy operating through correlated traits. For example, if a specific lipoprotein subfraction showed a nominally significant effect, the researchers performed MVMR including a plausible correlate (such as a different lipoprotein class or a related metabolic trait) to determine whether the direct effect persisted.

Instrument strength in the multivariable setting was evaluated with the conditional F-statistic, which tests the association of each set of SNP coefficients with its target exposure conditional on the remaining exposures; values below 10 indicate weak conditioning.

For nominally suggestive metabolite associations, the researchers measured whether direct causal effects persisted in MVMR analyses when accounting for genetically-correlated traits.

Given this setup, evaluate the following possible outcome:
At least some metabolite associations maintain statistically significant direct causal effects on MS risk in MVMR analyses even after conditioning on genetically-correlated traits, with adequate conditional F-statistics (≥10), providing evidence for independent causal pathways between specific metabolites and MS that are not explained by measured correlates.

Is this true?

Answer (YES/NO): NO